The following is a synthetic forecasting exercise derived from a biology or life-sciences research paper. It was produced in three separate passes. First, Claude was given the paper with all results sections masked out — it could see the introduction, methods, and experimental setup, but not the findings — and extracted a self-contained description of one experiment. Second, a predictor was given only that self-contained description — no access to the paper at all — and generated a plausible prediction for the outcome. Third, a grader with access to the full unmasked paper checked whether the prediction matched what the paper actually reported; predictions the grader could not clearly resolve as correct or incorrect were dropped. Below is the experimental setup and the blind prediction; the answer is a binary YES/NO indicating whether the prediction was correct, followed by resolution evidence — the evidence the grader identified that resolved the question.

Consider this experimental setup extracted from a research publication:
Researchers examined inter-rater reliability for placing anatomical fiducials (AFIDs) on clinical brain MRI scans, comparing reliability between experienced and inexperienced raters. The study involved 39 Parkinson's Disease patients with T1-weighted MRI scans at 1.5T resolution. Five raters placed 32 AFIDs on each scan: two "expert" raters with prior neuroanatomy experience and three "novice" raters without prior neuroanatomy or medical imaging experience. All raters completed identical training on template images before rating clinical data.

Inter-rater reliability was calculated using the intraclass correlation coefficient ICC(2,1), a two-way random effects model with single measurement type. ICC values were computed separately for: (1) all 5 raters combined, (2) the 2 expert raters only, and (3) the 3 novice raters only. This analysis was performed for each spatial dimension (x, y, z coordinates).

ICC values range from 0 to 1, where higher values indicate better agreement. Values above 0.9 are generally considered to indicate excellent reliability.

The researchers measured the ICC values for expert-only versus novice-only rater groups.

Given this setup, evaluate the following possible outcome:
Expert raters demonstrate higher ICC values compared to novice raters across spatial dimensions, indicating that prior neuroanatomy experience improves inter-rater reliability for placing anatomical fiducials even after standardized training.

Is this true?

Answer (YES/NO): YES